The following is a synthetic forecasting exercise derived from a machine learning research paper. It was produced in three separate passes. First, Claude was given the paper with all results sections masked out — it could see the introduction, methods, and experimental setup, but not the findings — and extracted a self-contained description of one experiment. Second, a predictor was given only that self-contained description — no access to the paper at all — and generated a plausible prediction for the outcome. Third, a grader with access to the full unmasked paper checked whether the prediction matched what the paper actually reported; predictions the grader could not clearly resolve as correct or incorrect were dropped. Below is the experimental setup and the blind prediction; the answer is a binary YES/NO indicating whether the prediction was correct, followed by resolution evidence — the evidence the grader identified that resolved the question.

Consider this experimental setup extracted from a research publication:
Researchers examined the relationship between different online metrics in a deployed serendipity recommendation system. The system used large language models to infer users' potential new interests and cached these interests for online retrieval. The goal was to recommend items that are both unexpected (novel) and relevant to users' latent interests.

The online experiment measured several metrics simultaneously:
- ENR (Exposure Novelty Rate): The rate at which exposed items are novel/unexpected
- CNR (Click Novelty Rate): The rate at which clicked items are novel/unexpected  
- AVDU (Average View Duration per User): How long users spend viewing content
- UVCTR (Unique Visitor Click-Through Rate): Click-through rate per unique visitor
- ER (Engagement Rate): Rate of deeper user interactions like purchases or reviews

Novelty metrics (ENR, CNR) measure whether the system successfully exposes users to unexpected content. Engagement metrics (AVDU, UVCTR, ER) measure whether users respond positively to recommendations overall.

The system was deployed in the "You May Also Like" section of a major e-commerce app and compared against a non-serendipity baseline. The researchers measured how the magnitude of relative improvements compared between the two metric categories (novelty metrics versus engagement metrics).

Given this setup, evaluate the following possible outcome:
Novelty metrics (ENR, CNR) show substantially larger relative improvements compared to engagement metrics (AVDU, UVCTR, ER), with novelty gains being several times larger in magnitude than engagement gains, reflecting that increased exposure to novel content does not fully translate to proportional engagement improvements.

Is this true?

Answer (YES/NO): YES